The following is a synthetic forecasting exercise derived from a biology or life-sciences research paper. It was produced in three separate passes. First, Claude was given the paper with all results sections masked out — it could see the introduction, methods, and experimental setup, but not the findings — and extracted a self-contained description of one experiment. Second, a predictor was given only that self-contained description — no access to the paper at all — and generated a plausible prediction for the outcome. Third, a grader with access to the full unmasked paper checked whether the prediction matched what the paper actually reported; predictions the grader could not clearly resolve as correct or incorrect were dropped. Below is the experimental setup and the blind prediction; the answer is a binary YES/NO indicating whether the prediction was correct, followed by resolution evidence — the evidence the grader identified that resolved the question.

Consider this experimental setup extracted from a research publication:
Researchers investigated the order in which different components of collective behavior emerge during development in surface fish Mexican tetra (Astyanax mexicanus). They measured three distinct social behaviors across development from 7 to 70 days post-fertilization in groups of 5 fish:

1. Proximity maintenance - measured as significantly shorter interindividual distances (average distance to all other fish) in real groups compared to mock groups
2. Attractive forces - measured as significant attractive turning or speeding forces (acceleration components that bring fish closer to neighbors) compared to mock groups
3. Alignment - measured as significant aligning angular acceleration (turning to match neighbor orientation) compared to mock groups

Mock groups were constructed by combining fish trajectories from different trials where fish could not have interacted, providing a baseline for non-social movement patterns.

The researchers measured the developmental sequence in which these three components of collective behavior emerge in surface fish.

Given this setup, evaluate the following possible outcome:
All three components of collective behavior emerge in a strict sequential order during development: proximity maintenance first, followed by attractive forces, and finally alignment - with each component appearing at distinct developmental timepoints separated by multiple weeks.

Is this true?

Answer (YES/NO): NO